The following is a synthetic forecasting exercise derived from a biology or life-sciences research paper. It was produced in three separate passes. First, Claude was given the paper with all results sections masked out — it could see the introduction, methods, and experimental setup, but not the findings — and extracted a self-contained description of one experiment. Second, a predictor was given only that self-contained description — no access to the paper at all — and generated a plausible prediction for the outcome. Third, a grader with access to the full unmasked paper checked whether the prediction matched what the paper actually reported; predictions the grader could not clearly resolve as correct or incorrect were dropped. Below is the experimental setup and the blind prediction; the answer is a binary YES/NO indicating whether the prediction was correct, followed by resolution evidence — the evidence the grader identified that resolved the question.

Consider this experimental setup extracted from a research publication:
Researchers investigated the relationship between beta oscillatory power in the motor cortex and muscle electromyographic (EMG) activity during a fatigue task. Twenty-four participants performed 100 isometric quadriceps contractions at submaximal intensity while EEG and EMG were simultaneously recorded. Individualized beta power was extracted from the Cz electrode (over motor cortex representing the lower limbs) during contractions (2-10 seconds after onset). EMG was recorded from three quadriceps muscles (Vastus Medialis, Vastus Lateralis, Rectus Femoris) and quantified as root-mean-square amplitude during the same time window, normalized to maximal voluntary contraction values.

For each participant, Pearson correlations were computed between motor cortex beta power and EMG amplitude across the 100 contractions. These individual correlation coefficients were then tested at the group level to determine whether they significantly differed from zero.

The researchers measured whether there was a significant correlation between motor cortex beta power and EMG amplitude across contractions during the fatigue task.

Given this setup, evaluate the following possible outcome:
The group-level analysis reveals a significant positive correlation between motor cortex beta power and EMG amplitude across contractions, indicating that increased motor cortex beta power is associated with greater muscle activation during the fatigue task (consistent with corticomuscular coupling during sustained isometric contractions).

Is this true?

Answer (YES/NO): NO